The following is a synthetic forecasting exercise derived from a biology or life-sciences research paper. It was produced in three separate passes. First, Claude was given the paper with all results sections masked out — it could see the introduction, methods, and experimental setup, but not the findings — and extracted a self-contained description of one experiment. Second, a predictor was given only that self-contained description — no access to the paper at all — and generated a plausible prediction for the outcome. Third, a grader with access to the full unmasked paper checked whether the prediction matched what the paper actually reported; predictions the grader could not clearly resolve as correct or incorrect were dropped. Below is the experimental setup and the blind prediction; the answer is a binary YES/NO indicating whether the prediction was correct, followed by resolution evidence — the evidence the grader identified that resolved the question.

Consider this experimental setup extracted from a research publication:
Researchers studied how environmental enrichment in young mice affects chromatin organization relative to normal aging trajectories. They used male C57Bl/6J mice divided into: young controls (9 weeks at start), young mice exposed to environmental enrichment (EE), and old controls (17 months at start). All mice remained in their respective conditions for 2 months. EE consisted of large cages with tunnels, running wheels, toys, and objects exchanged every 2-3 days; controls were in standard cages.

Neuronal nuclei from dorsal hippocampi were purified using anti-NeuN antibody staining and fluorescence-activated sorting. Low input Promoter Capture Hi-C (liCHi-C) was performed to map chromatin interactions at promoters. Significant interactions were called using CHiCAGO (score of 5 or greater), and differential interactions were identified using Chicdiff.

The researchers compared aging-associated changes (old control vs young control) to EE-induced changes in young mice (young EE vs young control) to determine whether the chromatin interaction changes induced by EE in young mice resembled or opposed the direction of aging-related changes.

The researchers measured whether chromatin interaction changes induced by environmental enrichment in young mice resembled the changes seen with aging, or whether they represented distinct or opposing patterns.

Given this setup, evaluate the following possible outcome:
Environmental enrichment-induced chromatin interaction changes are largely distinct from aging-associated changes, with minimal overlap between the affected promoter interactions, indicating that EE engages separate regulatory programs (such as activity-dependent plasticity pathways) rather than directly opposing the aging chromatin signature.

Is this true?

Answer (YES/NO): NO